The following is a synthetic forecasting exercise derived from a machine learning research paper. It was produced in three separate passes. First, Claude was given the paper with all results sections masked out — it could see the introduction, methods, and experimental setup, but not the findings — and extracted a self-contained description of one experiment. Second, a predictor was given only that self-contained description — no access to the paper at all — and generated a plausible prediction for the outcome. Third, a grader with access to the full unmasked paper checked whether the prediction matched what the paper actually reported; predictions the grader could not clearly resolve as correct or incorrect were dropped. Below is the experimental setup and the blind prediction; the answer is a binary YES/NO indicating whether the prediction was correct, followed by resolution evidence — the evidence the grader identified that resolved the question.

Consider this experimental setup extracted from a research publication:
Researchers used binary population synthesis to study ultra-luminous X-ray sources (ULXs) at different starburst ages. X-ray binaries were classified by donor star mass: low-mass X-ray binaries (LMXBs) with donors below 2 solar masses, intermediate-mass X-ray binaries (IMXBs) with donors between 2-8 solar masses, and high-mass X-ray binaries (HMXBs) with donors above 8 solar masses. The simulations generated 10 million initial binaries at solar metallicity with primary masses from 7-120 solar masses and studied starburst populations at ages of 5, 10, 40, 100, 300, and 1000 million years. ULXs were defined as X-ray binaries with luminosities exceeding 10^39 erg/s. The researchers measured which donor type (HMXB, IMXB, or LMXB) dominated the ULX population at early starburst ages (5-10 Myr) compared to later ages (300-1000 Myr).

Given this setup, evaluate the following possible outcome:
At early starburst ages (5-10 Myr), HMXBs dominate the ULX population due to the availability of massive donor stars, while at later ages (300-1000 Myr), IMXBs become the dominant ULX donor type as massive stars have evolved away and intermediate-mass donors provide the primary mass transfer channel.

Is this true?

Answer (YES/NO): NO